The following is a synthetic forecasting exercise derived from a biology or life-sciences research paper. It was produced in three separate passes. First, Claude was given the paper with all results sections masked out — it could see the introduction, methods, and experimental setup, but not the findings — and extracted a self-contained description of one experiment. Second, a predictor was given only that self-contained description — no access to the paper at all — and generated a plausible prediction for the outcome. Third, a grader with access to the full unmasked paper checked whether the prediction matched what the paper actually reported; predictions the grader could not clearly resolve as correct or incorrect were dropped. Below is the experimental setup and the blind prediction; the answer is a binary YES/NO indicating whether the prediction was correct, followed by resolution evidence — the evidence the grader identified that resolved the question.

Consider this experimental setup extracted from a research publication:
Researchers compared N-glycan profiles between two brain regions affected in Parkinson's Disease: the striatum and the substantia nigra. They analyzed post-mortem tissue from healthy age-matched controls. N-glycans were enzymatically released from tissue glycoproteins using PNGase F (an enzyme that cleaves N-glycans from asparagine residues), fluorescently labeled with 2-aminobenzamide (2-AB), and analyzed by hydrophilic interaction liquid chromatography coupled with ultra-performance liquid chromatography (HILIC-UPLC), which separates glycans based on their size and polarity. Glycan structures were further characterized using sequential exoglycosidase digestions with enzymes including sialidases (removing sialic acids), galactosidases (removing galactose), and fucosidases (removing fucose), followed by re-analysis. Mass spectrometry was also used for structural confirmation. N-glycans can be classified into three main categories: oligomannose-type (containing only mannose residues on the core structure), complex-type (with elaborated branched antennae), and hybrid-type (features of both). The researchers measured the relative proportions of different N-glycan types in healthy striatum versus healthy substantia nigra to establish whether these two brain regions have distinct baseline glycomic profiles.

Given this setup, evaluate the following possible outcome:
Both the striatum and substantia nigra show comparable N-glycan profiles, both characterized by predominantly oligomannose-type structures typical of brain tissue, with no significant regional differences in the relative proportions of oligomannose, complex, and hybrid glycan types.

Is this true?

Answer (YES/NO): NO